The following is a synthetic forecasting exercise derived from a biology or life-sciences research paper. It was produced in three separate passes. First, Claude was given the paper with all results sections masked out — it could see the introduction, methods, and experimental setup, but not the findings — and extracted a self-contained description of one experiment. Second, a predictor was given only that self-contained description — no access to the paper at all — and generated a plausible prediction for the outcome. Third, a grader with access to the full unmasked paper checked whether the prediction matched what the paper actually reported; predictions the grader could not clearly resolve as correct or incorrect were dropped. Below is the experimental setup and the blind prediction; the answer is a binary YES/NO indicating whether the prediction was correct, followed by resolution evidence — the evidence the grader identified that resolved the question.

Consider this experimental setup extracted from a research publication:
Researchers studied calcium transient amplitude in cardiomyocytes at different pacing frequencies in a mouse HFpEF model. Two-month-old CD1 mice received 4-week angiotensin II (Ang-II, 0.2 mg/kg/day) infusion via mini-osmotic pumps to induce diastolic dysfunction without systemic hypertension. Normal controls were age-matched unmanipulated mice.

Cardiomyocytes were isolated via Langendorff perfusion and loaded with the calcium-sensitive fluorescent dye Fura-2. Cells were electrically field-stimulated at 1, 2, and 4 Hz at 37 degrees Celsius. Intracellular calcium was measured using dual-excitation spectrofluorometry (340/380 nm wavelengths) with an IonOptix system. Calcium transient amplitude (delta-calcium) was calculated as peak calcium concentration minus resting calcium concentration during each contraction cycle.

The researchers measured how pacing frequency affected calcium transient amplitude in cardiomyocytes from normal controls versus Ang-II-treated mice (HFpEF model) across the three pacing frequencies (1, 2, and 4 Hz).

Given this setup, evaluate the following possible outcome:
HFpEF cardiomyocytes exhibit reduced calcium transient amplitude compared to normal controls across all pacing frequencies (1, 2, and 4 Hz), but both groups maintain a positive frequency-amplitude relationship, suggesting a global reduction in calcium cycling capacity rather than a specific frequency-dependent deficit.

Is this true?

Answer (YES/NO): NO